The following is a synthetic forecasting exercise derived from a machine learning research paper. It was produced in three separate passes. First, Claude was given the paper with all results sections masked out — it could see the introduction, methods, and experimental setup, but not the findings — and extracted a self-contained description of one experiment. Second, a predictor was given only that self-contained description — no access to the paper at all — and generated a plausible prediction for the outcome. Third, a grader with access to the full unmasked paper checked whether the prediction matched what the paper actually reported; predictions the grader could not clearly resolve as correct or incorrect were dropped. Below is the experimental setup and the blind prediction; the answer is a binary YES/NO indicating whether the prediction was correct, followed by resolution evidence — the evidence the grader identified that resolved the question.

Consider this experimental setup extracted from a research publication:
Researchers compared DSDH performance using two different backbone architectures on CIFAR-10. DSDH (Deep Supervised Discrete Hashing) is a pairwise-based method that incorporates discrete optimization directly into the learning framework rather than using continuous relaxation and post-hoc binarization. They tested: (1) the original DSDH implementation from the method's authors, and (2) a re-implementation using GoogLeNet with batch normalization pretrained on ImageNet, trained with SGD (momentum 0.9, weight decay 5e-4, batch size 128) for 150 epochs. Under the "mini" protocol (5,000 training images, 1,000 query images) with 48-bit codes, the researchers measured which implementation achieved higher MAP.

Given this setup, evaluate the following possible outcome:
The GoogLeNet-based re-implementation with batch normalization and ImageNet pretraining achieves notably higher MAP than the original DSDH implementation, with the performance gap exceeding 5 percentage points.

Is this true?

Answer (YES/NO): NO